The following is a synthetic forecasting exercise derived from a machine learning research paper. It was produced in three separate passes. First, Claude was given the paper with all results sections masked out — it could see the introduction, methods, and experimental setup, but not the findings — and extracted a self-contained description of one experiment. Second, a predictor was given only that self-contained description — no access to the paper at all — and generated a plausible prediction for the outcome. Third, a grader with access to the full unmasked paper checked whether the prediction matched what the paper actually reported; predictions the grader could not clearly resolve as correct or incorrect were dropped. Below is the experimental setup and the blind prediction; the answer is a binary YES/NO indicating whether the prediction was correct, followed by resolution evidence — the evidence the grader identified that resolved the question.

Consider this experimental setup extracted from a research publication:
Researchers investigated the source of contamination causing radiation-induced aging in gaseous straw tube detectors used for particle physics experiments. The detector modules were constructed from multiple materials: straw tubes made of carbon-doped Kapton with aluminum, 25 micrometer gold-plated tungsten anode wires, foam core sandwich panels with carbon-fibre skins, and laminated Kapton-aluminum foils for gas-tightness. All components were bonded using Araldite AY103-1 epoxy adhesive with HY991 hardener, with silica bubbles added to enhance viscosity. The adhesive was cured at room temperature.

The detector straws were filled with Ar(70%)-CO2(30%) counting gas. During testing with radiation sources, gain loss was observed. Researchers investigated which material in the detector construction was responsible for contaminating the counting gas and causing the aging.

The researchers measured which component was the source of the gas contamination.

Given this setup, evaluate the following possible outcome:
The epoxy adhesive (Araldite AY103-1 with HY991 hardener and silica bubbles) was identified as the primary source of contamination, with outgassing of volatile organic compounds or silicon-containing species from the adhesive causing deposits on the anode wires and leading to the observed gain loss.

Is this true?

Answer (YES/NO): YES